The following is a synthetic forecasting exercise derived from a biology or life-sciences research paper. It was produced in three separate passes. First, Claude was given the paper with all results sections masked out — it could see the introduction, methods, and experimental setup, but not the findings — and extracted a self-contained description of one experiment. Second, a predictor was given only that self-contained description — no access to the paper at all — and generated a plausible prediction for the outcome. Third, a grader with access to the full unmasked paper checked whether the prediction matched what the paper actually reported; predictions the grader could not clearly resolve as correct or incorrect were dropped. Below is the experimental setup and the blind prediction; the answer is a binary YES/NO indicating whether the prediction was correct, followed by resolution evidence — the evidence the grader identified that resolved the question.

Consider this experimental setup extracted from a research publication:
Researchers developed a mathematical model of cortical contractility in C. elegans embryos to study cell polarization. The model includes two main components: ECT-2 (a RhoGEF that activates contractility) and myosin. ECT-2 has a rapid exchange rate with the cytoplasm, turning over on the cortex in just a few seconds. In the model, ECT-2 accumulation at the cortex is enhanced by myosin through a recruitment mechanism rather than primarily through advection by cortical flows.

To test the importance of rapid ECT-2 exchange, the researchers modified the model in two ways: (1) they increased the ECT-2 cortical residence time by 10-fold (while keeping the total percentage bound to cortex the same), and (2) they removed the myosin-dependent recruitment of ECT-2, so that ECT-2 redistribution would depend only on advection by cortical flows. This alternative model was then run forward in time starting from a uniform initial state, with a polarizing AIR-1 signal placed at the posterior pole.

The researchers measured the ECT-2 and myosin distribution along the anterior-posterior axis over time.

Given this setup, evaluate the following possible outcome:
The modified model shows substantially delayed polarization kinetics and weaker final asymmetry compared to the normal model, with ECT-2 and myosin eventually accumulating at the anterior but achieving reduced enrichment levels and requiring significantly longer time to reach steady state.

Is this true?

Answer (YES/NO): NO